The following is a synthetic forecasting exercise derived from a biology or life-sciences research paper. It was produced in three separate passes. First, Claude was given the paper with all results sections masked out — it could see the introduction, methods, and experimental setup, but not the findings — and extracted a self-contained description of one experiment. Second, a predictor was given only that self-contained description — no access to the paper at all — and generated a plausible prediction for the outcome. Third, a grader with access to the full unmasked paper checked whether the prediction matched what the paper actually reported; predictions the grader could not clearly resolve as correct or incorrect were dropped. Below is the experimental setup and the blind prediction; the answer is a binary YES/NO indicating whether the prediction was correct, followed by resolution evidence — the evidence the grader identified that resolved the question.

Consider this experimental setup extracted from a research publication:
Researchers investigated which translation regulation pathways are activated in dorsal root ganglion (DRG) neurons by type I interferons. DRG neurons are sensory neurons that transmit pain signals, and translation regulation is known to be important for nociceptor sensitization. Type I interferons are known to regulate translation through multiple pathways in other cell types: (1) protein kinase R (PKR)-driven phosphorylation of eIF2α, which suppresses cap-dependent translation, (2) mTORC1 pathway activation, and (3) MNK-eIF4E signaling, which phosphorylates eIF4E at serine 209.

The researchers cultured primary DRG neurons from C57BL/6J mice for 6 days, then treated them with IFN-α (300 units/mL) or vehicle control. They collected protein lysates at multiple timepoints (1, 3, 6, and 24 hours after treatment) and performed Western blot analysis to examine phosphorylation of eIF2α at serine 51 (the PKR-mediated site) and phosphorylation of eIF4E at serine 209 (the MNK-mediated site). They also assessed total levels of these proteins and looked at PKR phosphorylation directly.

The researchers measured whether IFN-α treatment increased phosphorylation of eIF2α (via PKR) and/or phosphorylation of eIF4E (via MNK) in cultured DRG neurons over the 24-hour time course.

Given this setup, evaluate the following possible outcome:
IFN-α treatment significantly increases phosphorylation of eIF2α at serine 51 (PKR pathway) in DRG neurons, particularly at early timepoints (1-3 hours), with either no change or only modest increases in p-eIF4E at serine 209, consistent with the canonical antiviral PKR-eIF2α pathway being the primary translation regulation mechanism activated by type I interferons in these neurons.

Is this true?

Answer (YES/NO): NO